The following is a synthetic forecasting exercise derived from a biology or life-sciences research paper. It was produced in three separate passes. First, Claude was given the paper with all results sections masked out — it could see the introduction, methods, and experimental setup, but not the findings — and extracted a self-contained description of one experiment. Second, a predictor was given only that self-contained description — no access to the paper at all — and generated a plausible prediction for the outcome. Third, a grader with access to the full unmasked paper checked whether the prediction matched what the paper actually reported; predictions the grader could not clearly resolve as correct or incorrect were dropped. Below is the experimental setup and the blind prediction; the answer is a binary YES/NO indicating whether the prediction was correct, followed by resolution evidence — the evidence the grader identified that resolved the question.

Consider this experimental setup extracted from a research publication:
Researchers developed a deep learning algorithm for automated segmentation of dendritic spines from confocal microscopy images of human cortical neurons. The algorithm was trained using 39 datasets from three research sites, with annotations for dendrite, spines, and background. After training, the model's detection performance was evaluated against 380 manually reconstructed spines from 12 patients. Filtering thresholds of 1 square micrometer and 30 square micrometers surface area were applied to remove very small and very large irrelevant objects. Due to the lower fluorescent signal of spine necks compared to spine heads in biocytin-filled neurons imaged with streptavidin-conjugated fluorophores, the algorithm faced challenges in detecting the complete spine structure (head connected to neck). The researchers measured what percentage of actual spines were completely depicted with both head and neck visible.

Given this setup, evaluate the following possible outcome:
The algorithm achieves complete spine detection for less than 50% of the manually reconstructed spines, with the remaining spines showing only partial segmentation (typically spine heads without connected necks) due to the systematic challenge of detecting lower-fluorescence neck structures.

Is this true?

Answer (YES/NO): NO